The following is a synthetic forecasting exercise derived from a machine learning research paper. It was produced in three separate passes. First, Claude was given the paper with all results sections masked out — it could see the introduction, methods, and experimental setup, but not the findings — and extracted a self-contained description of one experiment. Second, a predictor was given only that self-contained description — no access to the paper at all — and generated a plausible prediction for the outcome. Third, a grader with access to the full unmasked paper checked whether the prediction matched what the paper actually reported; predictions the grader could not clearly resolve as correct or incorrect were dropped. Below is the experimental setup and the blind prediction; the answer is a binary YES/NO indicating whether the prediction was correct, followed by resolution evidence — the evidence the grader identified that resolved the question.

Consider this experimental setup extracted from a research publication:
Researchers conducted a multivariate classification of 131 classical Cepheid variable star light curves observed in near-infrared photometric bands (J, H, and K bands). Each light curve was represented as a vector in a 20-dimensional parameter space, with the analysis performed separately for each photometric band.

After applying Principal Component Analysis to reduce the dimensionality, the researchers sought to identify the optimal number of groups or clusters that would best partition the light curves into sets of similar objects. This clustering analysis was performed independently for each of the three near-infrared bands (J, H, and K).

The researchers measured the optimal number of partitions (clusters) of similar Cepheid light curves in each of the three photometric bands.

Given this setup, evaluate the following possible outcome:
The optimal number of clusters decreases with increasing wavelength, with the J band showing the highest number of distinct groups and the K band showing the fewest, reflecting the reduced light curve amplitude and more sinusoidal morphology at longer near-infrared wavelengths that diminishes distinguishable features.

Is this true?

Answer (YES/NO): NO